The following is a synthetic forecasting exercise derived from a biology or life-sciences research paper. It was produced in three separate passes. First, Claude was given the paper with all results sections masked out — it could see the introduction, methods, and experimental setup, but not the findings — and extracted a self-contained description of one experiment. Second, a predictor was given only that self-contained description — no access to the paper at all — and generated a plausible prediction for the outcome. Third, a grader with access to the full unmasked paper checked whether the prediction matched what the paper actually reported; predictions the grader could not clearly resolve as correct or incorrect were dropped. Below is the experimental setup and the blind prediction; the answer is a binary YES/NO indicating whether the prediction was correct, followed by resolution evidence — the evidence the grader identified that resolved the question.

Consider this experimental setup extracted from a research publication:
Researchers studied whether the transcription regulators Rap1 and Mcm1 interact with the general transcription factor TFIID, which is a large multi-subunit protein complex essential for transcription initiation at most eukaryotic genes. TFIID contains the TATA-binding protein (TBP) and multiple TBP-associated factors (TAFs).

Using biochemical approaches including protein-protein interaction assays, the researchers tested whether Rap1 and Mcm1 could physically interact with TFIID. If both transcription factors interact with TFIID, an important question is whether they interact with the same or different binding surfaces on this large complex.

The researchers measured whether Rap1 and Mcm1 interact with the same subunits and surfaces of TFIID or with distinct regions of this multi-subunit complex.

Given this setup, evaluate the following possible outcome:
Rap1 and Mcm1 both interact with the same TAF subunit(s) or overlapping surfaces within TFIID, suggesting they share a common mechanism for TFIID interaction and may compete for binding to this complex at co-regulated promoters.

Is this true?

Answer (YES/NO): NO